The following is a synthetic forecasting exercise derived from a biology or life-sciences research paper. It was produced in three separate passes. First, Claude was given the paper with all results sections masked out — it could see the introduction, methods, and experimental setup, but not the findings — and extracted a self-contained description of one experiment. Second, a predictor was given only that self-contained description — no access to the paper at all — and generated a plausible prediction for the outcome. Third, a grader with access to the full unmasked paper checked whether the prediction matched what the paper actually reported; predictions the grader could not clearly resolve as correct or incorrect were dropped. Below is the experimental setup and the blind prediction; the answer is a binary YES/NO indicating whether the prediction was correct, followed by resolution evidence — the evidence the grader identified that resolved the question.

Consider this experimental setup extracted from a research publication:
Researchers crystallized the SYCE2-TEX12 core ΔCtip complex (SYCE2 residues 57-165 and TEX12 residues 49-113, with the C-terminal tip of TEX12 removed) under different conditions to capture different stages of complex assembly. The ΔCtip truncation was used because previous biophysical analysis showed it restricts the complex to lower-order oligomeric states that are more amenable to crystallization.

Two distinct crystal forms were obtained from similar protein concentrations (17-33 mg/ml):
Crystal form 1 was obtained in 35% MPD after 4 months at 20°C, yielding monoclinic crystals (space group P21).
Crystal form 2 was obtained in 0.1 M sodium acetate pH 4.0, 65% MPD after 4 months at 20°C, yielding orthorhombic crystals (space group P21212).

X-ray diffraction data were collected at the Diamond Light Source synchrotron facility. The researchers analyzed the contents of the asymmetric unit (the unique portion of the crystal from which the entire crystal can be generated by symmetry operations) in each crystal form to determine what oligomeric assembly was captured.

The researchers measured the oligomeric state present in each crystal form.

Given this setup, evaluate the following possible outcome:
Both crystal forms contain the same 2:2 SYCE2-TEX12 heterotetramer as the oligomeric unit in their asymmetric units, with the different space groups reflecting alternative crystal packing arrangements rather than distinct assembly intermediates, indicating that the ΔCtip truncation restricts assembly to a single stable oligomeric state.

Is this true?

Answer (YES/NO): NO